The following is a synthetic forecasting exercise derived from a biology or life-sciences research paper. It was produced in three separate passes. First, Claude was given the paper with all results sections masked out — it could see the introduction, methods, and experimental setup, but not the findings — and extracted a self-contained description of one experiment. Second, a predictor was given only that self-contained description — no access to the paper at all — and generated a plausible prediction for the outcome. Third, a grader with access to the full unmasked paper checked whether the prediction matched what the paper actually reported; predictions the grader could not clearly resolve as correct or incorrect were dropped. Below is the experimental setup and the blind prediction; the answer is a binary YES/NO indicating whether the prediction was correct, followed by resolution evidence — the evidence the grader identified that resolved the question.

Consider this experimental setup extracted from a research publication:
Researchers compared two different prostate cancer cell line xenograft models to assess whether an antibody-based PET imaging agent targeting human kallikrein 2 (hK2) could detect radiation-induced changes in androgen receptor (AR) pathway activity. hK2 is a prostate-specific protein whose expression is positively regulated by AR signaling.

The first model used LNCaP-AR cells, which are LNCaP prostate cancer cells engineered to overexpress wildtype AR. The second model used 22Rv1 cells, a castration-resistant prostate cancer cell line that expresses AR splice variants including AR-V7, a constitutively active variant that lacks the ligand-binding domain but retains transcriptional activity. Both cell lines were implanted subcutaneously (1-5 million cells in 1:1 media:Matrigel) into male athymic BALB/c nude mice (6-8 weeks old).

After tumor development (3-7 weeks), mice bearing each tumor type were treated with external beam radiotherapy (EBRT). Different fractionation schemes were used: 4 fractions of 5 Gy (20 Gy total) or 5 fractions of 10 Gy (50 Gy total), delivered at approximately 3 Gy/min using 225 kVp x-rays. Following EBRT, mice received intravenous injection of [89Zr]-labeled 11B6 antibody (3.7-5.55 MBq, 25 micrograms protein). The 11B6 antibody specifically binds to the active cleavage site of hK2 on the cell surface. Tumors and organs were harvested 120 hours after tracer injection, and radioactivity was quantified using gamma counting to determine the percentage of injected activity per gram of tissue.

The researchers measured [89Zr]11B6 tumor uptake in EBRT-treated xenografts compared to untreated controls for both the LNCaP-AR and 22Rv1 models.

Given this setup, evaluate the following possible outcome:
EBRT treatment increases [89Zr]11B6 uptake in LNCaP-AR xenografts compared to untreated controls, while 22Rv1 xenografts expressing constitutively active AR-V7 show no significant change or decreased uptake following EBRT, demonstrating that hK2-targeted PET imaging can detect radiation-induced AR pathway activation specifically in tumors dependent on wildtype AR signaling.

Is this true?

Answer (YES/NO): NO